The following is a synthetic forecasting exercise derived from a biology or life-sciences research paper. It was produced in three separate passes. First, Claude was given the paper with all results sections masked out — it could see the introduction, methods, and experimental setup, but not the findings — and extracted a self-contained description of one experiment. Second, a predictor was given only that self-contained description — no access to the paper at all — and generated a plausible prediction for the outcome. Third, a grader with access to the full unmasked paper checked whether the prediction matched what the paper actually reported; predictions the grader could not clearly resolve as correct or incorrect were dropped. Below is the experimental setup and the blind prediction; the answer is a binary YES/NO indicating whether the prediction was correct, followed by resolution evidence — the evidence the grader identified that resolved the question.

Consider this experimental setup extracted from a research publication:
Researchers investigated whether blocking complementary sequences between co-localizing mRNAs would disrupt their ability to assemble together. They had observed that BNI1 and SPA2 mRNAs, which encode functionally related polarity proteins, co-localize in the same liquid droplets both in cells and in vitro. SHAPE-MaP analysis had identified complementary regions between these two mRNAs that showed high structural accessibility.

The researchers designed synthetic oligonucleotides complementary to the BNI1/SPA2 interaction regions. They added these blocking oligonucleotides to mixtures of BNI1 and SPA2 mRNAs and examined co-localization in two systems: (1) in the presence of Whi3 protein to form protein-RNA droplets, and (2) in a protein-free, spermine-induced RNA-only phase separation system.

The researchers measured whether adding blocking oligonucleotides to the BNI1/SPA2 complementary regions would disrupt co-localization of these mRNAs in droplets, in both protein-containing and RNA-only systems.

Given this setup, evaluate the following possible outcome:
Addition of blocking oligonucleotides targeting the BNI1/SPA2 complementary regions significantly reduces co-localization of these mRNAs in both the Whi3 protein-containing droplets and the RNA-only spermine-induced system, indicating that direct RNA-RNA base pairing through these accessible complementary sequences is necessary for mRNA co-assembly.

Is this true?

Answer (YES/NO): YES